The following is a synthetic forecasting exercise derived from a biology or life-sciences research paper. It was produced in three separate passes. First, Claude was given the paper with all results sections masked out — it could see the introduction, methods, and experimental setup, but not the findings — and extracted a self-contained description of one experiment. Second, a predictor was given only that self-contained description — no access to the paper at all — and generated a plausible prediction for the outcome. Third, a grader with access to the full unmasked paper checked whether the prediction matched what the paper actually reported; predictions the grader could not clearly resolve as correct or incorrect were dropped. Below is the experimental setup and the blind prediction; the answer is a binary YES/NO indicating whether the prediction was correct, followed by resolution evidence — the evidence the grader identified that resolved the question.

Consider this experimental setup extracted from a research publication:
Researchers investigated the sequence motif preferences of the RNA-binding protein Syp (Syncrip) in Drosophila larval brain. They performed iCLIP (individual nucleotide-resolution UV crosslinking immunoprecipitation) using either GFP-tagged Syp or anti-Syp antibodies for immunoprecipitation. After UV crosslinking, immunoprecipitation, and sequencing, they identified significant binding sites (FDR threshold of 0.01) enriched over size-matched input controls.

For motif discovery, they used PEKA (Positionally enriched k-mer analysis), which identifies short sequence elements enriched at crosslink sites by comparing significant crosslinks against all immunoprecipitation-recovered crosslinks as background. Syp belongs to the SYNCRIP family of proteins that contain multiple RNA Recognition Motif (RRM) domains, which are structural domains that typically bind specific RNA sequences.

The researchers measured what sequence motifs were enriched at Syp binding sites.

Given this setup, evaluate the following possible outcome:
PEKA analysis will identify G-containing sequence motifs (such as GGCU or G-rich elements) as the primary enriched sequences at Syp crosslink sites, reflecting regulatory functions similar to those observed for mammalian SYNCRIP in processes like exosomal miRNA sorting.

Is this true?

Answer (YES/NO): NO